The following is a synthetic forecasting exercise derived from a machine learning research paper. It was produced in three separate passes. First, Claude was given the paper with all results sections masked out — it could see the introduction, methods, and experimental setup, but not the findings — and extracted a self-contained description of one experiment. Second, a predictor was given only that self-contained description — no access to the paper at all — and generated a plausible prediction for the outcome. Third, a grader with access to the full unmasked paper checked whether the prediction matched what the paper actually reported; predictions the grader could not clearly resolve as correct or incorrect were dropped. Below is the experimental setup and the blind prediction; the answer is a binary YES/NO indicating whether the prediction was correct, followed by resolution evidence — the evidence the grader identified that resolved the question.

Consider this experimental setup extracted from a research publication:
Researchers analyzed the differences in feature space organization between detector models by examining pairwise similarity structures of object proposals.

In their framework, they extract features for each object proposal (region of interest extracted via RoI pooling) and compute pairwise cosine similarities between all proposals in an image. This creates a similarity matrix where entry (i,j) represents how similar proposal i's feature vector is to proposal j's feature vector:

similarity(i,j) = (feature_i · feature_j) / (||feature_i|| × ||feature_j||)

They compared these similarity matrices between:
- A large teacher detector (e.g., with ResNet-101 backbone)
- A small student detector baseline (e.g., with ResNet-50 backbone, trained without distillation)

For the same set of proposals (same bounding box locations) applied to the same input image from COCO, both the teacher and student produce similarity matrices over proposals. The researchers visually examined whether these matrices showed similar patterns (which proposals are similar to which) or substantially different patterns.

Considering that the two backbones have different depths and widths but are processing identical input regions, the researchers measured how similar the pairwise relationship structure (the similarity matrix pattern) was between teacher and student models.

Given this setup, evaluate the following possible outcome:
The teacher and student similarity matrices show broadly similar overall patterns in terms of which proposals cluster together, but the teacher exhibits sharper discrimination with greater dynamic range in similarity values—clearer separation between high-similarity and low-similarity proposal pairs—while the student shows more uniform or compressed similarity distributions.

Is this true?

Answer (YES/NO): NO